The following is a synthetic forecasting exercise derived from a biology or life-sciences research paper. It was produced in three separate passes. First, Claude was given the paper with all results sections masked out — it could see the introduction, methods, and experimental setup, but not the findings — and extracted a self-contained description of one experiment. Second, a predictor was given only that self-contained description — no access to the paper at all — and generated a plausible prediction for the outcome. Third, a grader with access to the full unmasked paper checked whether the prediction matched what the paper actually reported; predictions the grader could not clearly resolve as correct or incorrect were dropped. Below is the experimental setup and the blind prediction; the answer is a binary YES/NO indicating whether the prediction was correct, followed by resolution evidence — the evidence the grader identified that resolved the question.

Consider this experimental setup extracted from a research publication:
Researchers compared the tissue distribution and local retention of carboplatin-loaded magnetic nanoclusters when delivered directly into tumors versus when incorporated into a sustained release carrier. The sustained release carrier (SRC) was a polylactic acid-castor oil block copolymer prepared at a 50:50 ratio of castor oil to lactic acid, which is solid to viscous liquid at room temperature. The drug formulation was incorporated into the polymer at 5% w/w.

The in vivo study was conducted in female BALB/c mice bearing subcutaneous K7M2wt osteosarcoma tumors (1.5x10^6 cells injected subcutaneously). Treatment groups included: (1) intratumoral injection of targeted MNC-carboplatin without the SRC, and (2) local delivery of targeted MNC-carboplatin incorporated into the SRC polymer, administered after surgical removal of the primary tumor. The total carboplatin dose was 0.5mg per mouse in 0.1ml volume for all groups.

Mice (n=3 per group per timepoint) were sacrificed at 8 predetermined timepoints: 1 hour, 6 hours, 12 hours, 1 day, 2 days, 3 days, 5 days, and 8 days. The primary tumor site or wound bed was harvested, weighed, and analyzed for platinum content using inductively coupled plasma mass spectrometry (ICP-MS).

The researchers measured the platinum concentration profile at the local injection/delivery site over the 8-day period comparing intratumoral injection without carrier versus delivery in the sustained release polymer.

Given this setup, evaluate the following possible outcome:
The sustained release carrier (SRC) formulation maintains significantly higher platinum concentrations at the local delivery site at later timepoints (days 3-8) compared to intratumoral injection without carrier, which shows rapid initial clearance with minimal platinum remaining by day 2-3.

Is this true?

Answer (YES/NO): YES